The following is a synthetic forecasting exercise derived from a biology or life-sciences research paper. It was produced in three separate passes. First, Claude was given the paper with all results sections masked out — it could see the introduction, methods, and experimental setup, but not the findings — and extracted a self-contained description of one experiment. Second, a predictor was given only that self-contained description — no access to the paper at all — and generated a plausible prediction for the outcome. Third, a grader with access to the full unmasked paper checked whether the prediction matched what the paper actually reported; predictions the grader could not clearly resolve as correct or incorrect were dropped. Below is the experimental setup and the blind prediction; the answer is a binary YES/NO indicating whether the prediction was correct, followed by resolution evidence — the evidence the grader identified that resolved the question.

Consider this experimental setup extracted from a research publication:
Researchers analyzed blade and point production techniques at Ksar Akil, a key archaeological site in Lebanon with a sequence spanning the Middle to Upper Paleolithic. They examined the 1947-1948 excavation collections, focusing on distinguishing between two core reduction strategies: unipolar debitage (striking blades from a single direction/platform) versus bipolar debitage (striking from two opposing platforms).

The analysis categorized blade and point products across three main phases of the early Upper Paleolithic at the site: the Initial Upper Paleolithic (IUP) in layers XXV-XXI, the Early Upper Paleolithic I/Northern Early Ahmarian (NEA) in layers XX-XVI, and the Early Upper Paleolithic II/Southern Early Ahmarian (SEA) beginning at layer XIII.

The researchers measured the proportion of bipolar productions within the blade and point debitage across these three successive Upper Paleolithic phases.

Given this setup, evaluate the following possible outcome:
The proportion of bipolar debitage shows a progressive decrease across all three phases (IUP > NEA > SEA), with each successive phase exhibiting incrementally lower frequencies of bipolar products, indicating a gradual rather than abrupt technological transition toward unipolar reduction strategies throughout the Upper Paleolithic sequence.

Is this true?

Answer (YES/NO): NO